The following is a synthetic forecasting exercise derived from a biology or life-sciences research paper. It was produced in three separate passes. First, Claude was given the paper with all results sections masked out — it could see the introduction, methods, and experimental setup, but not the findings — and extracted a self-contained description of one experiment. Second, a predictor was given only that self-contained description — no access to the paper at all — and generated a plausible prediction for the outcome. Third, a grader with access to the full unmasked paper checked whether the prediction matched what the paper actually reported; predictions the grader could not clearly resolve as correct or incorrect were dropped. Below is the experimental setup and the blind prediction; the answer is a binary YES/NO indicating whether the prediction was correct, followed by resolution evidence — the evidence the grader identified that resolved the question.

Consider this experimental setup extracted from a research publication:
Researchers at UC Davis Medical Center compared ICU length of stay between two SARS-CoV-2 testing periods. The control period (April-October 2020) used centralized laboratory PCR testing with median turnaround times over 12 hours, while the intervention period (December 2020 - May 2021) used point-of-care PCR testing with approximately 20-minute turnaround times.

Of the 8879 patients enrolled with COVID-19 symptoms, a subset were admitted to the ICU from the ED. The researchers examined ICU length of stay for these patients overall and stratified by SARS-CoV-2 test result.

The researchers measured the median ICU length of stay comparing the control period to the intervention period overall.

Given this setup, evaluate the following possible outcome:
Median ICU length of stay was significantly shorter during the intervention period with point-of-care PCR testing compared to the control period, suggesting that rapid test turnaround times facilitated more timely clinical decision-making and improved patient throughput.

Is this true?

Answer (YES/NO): YES